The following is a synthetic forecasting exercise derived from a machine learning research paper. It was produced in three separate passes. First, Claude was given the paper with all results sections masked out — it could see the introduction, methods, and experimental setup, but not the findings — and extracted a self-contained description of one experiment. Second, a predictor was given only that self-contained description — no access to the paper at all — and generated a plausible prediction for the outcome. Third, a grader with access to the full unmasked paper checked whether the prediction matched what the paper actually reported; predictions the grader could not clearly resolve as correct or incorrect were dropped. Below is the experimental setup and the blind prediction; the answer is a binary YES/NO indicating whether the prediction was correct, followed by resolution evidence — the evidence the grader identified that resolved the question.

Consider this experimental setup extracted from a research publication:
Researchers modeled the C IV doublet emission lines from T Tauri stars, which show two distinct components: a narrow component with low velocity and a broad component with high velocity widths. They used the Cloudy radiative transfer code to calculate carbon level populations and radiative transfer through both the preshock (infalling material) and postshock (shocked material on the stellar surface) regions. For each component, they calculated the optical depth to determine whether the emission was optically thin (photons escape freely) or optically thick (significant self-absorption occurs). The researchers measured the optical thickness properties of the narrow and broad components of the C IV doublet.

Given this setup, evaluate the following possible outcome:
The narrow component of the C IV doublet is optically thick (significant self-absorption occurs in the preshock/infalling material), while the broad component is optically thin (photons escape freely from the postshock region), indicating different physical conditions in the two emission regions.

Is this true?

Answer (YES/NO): NO